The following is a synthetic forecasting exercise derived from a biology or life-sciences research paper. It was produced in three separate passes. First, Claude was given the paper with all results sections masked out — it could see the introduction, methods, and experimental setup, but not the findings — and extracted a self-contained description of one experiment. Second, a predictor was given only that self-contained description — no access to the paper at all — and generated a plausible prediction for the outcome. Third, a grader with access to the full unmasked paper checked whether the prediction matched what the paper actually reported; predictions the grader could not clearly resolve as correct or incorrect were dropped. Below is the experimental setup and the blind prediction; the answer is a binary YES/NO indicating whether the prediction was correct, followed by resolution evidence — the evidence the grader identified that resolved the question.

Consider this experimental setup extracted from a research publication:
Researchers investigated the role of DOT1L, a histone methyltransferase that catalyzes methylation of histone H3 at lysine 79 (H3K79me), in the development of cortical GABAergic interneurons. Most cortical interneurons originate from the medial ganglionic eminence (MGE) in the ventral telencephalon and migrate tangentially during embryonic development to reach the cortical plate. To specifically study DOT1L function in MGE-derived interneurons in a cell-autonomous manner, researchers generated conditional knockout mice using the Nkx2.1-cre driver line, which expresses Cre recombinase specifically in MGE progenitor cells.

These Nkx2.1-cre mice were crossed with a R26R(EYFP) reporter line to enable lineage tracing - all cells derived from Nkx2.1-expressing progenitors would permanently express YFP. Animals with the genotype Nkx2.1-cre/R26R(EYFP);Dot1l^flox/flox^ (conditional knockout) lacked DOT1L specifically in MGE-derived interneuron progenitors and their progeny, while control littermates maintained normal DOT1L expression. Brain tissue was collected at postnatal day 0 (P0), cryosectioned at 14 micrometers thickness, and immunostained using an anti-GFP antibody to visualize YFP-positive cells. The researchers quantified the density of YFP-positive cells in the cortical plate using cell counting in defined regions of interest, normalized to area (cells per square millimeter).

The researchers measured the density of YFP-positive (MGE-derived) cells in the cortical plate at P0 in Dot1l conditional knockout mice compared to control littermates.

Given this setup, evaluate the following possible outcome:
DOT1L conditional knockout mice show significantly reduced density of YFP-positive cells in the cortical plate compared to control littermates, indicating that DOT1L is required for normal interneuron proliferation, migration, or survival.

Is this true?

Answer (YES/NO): NO